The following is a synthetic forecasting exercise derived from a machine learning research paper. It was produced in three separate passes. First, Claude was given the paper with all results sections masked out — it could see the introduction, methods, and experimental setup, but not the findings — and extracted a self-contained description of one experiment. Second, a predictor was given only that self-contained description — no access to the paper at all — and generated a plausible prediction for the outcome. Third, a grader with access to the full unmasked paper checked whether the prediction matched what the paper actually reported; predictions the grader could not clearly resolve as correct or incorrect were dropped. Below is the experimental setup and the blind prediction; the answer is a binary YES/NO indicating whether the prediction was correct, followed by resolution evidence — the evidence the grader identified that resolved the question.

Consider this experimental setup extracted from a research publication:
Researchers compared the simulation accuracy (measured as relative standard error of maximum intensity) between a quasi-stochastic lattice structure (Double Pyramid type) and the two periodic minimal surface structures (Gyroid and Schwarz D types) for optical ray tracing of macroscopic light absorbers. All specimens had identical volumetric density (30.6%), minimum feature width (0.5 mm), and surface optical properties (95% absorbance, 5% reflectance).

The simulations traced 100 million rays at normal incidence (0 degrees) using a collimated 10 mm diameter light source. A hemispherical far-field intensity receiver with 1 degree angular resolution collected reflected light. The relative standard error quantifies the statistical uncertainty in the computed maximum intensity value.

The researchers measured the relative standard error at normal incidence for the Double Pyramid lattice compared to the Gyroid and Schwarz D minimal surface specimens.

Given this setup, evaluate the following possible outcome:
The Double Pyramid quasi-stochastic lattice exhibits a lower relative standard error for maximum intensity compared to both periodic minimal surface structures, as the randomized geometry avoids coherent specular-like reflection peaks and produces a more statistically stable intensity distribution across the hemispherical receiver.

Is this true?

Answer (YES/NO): YES